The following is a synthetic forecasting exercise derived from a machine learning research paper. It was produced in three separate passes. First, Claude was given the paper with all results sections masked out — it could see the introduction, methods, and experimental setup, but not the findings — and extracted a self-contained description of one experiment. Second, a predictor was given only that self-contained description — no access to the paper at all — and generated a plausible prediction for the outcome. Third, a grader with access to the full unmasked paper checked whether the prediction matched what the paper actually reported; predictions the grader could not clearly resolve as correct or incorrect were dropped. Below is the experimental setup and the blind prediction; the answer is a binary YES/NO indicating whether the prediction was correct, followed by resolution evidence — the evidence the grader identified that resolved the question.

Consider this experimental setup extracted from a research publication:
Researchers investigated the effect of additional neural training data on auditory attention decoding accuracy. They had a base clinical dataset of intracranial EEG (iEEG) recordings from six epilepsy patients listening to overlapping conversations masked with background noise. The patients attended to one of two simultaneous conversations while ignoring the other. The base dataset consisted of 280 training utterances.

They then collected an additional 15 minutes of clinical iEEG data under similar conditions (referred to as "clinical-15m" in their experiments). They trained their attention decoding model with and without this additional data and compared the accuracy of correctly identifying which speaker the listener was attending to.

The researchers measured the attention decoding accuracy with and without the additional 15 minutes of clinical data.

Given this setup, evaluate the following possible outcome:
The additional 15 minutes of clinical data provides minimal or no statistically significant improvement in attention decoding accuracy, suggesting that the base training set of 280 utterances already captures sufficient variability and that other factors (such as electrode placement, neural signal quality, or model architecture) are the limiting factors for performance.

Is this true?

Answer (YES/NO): NO